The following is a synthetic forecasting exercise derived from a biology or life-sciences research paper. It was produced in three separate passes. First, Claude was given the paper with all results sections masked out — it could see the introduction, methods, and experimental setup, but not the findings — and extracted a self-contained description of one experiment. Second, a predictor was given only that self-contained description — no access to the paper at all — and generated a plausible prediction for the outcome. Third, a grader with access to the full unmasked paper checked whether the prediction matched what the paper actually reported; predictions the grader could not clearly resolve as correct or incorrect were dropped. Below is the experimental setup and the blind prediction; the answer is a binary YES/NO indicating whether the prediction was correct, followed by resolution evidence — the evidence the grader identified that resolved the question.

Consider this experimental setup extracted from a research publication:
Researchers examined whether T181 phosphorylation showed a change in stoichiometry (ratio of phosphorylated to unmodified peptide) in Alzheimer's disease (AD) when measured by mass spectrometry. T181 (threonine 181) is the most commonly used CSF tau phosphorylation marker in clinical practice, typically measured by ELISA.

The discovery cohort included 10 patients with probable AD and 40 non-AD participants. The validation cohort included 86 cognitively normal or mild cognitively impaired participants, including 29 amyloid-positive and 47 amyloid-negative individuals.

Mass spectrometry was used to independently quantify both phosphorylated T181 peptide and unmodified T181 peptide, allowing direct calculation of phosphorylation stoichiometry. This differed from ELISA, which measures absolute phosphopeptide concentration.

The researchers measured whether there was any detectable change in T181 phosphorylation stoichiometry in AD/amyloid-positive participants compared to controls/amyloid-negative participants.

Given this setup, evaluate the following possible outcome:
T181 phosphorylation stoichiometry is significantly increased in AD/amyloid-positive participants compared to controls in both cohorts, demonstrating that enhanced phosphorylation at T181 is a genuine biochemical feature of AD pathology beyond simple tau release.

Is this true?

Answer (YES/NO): YES